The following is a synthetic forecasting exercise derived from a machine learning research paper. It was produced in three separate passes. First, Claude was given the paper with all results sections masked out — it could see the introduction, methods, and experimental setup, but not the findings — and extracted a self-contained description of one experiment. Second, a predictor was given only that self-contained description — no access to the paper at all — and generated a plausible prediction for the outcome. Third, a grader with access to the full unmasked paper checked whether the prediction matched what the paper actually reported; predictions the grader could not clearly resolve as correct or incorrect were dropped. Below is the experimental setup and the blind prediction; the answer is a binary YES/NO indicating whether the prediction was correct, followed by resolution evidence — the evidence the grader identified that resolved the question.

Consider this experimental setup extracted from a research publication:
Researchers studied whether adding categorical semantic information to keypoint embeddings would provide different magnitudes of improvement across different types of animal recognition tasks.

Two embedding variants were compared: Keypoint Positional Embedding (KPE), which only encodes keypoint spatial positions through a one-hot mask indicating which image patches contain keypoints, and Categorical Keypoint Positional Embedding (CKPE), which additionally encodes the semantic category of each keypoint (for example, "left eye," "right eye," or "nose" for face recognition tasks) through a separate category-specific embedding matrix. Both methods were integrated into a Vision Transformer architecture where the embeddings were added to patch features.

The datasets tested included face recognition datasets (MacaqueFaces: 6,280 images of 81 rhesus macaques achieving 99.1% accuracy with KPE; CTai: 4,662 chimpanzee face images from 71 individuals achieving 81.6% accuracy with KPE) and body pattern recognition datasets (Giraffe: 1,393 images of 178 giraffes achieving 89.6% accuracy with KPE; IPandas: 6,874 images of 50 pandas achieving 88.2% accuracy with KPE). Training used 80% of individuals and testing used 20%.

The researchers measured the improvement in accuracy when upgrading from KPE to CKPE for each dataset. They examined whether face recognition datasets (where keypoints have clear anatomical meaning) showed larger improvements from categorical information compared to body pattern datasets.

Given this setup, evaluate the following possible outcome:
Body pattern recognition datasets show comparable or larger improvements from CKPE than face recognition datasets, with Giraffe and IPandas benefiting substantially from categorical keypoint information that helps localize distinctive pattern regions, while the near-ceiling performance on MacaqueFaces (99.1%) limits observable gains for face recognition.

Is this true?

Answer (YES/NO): YES